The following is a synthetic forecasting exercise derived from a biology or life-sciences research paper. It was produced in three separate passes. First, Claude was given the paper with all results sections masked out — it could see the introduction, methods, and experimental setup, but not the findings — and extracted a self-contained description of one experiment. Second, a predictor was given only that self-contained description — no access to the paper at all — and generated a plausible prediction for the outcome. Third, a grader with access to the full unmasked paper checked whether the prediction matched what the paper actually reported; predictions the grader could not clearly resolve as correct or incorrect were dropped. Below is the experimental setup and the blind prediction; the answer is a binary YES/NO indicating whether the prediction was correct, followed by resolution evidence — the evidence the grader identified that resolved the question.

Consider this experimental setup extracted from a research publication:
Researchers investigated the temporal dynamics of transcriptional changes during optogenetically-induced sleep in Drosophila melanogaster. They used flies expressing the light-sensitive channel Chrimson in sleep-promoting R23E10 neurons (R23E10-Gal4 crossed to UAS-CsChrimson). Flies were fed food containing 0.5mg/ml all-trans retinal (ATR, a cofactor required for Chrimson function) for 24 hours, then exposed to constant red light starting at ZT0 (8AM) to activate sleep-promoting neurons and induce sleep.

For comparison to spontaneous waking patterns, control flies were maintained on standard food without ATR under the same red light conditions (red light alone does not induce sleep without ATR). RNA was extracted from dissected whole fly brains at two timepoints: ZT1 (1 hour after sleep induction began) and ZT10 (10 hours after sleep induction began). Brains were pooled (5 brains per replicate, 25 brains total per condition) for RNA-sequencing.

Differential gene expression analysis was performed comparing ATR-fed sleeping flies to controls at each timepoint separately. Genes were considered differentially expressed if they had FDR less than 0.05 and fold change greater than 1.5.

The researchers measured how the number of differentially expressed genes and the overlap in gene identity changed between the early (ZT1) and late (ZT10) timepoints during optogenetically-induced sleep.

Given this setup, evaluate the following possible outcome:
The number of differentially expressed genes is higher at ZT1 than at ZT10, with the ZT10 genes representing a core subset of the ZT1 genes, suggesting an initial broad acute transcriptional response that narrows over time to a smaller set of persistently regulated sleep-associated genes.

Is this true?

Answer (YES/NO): NO